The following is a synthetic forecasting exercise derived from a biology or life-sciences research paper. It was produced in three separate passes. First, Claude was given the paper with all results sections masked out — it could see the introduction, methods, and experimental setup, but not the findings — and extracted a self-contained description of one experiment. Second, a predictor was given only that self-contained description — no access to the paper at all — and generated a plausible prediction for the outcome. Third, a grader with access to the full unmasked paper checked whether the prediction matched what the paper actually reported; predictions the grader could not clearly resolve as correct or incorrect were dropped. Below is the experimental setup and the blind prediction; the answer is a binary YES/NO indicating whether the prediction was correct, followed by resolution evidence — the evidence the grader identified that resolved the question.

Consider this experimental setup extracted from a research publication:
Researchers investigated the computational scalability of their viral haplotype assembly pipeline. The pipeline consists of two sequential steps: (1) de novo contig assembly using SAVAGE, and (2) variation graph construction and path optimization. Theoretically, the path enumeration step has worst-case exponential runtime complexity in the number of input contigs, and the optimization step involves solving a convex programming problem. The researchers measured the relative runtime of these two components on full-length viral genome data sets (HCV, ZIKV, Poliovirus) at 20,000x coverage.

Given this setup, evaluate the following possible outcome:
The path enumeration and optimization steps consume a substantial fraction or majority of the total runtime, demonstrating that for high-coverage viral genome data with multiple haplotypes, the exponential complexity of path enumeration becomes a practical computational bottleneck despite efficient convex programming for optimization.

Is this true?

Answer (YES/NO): NO